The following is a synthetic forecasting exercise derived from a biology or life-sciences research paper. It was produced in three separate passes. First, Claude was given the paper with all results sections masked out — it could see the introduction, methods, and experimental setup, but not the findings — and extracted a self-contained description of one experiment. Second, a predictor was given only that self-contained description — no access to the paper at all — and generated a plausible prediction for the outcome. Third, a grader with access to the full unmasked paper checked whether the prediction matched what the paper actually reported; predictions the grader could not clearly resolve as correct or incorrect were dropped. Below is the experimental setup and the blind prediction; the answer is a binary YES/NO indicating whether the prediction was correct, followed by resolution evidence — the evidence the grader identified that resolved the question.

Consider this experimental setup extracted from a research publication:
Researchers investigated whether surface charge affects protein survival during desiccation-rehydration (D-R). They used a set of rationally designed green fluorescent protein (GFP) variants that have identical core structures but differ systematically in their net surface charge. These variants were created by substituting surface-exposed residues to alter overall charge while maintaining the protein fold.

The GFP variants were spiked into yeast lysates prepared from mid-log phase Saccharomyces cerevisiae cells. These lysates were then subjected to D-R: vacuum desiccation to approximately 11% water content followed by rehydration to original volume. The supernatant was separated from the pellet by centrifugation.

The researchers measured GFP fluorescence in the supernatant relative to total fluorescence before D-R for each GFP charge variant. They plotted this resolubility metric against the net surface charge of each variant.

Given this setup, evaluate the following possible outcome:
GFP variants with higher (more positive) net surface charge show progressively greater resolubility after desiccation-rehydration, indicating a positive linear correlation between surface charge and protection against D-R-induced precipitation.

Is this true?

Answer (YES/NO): NO